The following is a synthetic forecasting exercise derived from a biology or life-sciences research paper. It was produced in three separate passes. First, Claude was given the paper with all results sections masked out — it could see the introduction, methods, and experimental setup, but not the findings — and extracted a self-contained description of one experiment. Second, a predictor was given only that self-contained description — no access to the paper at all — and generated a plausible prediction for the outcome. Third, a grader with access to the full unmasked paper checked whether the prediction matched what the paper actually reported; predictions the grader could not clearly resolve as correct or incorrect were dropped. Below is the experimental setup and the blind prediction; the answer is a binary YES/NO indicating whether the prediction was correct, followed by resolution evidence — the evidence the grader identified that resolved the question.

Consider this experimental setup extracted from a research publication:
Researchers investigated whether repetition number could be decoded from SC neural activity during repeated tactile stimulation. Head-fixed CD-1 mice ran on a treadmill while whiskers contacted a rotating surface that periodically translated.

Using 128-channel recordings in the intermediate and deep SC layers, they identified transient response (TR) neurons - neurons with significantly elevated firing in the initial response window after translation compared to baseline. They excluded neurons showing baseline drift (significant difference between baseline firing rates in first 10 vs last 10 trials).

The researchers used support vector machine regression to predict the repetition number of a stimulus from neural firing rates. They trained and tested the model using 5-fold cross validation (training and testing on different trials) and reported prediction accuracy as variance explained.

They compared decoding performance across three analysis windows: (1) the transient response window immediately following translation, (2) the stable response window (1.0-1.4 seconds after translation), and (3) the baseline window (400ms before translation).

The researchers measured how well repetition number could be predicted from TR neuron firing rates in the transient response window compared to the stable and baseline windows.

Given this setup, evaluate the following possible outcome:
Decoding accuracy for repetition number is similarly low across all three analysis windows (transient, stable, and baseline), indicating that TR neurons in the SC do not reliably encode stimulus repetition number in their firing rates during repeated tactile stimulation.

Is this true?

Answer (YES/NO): NO